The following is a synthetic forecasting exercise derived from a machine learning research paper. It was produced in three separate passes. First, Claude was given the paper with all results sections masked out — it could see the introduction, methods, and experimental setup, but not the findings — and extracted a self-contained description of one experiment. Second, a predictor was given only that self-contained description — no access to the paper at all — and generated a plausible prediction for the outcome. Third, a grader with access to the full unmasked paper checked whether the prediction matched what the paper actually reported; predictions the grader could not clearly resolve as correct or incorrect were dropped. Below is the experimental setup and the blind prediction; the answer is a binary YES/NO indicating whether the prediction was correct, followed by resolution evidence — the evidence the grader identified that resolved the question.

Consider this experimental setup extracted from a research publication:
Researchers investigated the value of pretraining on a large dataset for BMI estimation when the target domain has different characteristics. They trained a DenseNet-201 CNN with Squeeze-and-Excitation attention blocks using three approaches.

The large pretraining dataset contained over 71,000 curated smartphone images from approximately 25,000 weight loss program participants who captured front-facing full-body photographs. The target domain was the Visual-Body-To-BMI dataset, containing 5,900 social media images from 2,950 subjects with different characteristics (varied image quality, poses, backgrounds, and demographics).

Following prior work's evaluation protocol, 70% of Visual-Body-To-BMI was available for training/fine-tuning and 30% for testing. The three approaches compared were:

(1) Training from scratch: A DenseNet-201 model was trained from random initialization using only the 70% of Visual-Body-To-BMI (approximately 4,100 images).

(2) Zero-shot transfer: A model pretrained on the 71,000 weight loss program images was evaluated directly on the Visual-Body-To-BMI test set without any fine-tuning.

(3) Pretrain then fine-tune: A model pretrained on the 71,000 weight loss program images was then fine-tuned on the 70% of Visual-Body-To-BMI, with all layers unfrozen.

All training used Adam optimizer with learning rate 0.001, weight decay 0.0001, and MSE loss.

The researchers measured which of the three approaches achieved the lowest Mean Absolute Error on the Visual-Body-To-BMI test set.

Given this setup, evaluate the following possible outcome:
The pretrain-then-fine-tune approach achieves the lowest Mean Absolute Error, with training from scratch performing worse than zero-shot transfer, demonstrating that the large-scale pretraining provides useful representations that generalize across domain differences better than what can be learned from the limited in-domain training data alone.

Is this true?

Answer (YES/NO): NO